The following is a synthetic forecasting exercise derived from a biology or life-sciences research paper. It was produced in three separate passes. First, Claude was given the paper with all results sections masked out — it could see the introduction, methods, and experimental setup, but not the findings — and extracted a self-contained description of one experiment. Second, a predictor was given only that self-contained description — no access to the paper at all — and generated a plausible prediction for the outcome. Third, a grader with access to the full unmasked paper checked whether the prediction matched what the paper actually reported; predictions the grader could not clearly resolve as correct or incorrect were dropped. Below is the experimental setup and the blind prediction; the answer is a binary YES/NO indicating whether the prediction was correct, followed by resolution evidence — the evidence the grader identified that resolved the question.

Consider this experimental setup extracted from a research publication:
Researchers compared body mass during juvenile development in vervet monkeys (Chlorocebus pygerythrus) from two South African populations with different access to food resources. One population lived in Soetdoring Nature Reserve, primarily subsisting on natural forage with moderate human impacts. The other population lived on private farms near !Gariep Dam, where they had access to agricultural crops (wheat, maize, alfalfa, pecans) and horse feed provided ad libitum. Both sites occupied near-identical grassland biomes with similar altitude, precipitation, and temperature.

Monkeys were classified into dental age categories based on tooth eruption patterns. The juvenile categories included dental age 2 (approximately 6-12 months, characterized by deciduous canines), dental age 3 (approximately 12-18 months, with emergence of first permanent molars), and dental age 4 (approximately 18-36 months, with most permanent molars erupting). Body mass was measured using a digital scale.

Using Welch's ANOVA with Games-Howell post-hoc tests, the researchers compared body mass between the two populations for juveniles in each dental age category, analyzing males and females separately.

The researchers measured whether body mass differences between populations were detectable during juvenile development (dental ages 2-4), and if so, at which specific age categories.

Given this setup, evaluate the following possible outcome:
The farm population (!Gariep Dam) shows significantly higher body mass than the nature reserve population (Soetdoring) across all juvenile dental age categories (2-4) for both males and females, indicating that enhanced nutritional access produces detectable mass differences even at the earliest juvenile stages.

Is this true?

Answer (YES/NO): NO